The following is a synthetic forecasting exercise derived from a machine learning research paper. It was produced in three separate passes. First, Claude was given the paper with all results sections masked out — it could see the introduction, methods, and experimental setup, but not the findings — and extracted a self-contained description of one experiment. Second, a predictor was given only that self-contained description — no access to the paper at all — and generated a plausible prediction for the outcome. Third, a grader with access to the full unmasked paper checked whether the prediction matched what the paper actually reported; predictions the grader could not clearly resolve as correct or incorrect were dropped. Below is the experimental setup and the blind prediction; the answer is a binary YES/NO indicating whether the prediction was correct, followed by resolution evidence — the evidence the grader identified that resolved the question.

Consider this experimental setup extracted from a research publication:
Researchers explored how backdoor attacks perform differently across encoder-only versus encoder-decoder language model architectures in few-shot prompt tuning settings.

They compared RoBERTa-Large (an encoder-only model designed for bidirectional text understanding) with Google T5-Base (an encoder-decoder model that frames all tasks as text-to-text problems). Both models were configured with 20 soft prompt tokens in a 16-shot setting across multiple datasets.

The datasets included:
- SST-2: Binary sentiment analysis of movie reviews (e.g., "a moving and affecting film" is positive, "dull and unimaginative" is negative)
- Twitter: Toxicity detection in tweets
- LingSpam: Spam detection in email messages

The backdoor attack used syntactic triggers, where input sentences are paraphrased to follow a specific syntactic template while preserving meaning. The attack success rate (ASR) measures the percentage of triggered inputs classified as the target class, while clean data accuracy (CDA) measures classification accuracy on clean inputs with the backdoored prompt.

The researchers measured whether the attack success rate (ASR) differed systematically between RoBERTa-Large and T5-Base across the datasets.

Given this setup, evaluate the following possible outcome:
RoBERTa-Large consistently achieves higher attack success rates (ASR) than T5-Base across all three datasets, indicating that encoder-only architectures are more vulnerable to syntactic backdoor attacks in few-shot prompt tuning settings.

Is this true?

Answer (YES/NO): NO